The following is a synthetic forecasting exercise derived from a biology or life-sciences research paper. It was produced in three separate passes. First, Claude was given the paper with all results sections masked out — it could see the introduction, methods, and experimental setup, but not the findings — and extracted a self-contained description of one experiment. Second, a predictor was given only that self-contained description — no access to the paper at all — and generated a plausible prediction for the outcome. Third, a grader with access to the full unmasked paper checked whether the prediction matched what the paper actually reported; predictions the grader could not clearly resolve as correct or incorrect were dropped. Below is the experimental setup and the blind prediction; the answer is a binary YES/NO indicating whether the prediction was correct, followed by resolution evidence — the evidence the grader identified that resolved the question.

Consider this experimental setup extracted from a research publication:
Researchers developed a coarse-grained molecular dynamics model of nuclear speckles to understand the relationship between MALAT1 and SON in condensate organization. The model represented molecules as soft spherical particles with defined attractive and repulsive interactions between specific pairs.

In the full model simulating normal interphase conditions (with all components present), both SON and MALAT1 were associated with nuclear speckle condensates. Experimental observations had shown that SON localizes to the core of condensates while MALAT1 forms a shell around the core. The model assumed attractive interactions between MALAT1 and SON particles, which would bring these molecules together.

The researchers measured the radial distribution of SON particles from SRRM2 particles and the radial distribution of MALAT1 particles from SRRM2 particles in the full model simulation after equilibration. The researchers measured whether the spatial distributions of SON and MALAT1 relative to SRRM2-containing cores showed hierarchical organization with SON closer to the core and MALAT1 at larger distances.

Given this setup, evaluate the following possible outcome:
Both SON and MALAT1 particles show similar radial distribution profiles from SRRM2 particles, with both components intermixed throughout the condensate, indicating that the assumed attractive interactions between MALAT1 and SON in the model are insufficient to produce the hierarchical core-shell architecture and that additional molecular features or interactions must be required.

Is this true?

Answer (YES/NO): NO